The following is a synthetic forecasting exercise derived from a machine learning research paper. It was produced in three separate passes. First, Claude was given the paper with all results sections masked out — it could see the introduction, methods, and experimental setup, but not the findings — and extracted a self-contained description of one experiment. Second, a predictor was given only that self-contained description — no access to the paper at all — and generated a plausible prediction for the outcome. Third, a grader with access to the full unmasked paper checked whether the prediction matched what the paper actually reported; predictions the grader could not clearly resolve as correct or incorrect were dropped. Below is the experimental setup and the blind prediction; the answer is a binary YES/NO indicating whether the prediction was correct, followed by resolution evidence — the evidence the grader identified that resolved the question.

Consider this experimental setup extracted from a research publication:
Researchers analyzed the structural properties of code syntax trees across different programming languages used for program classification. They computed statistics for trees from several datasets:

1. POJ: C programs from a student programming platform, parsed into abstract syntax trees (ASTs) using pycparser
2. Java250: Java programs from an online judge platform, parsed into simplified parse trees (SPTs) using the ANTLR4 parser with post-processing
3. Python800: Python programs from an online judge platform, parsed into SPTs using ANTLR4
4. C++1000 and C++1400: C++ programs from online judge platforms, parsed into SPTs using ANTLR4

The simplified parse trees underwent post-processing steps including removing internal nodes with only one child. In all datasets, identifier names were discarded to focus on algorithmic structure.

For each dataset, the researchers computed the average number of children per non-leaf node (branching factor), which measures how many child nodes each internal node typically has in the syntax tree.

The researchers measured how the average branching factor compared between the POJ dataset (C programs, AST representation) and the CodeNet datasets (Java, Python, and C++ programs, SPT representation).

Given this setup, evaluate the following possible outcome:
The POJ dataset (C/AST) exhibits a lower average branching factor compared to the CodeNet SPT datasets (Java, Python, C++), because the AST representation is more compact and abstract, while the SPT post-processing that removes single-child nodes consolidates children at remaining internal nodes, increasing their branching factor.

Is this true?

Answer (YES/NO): YES